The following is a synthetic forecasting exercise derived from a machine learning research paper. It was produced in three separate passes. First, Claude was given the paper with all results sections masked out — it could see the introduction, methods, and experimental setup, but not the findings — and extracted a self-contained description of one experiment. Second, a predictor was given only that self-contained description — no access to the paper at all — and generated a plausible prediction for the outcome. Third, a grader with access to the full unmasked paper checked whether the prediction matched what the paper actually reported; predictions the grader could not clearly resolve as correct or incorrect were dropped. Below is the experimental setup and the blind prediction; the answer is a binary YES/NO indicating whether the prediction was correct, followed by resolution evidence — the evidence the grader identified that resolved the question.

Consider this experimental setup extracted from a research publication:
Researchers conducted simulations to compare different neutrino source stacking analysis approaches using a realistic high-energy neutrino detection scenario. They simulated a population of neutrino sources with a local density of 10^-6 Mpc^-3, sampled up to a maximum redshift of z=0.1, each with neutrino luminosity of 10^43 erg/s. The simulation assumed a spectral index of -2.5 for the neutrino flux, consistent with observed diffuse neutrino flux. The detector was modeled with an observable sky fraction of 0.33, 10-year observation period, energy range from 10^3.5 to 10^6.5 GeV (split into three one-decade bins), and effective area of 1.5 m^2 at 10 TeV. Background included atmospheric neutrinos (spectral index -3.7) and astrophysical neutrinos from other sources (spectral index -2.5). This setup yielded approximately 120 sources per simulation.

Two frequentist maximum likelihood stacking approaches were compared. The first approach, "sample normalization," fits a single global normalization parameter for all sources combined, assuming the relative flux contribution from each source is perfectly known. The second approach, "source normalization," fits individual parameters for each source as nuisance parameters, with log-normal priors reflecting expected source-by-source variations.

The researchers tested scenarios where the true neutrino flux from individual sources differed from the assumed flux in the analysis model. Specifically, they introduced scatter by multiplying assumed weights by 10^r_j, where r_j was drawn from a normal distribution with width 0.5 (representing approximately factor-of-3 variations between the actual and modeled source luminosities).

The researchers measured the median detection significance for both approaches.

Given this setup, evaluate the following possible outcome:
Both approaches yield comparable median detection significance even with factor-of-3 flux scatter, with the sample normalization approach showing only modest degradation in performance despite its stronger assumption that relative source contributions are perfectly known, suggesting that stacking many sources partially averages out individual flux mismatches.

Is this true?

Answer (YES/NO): NO